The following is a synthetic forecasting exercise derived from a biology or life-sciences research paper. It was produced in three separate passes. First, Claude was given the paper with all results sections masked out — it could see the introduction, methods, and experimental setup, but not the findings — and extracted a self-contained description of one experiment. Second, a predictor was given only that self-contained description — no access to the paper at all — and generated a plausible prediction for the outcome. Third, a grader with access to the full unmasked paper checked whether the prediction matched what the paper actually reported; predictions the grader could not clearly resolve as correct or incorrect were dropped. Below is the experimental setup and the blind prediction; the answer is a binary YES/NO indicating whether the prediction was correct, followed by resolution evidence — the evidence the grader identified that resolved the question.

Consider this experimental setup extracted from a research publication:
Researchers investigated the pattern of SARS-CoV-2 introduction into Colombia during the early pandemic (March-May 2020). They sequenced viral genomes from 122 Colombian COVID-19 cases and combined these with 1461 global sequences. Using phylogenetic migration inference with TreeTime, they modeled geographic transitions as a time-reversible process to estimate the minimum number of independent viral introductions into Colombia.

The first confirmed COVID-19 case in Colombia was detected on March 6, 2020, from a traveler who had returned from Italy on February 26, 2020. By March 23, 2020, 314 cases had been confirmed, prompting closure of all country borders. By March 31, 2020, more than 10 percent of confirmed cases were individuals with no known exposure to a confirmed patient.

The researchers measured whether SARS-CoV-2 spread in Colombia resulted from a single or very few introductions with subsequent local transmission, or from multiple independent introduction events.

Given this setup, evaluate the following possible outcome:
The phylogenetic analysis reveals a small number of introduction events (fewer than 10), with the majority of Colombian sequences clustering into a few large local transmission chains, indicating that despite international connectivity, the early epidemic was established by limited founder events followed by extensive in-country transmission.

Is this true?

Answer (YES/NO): NO